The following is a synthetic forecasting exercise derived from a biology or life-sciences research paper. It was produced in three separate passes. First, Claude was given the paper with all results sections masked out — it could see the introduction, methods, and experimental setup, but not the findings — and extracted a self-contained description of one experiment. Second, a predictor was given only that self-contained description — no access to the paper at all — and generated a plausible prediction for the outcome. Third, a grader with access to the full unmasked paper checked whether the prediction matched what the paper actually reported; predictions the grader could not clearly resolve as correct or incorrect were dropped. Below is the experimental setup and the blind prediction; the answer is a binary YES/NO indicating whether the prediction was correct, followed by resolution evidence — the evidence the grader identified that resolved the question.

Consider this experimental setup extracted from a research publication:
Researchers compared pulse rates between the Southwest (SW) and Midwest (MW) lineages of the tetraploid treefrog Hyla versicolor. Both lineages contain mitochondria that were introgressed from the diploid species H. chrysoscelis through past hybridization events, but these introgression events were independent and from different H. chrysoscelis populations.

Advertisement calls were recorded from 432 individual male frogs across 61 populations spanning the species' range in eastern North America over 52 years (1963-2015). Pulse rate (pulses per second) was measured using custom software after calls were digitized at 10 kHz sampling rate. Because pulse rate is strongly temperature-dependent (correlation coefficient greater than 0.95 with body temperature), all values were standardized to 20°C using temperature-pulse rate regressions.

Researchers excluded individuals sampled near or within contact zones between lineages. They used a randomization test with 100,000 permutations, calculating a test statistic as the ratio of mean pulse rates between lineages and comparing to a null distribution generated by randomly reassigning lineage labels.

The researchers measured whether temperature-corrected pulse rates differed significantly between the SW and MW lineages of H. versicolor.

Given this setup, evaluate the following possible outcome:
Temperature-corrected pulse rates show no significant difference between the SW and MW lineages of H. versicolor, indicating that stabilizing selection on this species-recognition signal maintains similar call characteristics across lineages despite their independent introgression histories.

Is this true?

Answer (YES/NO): NO